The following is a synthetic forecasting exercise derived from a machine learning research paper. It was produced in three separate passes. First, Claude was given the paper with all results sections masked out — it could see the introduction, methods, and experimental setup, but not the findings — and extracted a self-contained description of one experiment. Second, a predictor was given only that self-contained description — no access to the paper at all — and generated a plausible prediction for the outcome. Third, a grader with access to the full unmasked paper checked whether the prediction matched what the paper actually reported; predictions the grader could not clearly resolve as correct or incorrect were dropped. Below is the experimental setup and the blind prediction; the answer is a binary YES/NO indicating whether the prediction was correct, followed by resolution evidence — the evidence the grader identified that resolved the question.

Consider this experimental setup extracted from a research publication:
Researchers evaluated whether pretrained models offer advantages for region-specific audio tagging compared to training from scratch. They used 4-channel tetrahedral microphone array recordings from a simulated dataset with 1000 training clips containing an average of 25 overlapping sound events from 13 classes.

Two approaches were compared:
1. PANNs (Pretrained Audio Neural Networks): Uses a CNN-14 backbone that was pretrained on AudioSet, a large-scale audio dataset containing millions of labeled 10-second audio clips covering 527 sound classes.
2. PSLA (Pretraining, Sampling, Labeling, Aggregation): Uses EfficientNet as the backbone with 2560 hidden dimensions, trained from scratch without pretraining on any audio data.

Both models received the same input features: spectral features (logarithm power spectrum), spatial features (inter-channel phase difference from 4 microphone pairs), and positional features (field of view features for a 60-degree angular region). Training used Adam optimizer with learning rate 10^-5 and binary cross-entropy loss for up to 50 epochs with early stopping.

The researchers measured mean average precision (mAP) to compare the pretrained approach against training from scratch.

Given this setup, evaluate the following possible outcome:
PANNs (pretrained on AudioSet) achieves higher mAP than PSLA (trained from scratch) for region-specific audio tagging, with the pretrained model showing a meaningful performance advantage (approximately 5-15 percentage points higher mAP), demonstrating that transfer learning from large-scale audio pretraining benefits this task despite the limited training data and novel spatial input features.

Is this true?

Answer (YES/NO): YES